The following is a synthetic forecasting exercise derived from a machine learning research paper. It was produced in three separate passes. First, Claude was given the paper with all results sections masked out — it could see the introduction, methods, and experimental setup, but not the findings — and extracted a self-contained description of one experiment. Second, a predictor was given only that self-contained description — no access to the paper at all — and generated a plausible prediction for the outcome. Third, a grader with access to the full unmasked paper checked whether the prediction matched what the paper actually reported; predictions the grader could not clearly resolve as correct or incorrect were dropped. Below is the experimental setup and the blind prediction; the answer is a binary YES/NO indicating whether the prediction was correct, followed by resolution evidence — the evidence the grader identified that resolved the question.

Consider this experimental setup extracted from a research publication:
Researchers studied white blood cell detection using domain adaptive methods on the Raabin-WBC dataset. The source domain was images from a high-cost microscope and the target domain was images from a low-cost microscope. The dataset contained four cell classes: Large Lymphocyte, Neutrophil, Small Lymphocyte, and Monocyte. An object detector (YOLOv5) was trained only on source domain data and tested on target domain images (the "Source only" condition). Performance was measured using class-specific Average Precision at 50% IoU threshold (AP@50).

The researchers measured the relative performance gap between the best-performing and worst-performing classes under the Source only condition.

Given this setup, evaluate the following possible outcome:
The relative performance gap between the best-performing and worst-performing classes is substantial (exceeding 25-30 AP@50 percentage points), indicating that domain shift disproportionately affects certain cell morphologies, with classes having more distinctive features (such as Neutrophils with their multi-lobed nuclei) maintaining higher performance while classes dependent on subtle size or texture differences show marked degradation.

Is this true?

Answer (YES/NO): YES